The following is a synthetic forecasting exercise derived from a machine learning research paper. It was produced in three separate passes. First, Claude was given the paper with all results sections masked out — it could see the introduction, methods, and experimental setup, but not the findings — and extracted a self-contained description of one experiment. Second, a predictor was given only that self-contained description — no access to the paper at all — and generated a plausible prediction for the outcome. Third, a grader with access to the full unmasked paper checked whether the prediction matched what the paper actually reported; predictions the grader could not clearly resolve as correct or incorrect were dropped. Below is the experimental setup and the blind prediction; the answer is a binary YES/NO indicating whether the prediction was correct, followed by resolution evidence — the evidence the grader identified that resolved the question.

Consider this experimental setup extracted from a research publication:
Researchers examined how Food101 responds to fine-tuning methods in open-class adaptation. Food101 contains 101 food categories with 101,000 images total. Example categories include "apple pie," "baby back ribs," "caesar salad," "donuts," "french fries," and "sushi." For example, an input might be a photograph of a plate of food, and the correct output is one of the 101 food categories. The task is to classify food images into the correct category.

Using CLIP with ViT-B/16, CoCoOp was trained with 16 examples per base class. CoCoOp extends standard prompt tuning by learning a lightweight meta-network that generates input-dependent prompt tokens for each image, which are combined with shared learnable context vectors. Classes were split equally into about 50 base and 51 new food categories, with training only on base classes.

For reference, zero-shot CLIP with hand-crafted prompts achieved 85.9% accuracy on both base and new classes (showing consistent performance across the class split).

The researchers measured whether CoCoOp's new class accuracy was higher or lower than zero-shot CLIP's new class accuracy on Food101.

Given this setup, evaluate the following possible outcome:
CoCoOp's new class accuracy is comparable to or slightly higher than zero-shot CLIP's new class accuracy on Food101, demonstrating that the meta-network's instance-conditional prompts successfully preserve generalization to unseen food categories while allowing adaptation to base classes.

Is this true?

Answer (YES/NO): YES